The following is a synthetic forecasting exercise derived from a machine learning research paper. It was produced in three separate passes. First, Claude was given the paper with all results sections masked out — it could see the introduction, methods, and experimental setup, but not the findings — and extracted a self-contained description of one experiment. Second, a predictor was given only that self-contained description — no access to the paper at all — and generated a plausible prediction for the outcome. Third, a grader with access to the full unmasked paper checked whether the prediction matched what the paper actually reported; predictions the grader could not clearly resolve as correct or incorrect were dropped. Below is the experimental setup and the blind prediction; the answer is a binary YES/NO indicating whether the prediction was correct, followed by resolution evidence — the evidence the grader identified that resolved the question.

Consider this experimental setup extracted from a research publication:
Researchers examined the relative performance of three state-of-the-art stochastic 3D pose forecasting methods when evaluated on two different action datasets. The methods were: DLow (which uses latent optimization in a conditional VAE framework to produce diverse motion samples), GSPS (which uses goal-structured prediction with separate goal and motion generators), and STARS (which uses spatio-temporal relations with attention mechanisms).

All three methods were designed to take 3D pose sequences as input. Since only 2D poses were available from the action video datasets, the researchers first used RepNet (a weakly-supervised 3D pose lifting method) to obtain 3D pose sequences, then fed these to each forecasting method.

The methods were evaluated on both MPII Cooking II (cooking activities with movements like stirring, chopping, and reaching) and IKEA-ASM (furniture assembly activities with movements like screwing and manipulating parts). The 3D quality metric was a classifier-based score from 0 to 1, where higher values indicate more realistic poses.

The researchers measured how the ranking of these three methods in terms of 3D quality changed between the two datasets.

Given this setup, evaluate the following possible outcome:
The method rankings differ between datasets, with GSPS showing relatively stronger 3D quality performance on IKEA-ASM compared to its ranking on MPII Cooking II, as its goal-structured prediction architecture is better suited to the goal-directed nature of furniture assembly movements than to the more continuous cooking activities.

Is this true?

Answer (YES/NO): NO